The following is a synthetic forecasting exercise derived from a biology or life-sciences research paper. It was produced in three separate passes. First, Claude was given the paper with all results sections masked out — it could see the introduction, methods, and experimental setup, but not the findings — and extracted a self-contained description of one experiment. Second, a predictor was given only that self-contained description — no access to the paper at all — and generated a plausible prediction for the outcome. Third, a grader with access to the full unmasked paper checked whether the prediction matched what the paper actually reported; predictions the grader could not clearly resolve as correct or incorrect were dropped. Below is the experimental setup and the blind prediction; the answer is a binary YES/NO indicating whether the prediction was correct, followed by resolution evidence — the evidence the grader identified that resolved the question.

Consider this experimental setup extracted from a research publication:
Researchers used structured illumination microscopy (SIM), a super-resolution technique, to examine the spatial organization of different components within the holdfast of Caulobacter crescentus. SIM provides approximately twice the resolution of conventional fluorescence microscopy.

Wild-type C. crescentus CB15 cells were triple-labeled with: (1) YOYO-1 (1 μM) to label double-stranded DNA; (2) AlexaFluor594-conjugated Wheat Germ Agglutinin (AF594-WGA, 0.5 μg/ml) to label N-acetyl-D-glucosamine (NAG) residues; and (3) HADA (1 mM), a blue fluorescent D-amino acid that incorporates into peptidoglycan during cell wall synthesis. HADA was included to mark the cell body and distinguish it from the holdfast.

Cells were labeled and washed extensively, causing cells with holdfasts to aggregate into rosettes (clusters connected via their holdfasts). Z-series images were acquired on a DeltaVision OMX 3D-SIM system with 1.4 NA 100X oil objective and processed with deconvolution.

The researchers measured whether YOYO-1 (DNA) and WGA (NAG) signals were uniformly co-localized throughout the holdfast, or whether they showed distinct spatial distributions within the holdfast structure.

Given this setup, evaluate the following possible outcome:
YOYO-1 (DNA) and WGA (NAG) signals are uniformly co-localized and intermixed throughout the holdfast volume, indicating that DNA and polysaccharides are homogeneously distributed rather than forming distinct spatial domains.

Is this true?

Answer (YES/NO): NO